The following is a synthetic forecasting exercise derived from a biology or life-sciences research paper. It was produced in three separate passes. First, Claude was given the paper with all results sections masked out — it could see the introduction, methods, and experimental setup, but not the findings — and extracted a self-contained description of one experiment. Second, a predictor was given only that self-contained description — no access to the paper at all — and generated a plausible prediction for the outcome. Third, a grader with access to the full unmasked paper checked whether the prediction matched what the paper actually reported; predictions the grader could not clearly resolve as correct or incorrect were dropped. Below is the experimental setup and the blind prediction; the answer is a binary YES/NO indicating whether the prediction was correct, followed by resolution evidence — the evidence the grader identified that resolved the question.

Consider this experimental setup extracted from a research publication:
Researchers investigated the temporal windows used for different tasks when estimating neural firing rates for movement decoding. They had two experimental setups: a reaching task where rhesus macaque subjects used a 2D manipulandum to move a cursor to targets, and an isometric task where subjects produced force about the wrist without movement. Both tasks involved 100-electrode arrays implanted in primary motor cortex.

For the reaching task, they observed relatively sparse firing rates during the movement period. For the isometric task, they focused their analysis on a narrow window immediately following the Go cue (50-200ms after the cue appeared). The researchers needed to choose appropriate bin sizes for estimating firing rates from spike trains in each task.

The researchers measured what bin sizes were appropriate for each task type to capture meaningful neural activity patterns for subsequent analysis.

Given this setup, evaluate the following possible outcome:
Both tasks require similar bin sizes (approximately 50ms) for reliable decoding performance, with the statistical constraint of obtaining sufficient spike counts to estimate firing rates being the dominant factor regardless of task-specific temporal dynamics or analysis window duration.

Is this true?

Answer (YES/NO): NO